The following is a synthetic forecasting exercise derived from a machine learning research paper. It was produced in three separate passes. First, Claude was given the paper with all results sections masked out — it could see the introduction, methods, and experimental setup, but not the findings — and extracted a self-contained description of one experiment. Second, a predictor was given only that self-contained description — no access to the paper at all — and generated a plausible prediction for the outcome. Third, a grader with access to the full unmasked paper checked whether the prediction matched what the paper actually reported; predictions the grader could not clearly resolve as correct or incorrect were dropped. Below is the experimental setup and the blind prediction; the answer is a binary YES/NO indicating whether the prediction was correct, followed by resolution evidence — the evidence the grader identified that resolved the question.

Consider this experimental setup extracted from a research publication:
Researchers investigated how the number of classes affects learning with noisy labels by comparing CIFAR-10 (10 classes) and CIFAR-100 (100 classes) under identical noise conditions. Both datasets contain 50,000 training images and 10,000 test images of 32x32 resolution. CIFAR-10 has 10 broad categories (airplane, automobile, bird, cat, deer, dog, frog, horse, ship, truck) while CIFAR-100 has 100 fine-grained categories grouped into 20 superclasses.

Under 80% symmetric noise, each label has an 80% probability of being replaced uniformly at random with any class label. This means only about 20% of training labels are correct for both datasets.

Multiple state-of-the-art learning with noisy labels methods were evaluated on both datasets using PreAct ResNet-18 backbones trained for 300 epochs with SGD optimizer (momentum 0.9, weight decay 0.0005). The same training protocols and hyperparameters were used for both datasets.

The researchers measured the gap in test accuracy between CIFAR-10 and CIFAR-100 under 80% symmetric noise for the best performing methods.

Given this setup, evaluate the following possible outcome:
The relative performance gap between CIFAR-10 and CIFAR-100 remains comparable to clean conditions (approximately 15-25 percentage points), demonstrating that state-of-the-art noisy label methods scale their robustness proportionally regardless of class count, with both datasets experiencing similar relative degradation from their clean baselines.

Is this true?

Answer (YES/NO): NO